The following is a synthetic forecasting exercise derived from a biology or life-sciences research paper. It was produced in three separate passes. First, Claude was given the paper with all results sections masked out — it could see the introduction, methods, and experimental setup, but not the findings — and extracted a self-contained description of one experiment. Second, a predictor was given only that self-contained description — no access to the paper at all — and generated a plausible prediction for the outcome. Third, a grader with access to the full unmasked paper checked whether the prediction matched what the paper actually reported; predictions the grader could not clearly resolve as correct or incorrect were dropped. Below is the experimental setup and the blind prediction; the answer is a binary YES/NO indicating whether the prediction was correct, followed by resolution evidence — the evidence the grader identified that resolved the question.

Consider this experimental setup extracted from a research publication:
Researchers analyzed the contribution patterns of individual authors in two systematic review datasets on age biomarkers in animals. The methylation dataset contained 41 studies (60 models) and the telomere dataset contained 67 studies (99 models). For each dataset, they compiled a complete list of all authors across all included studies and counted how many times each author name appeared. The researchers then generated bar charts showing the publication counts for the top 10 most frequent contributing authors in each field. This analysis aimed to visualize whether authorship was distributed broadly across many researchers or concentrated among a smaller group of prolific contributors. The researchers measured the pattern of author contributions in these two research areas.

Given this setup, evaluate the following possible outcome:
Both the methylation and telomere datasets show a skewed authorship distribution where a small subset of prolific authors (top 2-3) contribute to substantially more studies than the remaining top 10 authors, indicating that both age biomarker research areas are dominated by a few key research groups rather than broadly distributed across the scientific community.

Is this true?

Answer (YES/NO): NO